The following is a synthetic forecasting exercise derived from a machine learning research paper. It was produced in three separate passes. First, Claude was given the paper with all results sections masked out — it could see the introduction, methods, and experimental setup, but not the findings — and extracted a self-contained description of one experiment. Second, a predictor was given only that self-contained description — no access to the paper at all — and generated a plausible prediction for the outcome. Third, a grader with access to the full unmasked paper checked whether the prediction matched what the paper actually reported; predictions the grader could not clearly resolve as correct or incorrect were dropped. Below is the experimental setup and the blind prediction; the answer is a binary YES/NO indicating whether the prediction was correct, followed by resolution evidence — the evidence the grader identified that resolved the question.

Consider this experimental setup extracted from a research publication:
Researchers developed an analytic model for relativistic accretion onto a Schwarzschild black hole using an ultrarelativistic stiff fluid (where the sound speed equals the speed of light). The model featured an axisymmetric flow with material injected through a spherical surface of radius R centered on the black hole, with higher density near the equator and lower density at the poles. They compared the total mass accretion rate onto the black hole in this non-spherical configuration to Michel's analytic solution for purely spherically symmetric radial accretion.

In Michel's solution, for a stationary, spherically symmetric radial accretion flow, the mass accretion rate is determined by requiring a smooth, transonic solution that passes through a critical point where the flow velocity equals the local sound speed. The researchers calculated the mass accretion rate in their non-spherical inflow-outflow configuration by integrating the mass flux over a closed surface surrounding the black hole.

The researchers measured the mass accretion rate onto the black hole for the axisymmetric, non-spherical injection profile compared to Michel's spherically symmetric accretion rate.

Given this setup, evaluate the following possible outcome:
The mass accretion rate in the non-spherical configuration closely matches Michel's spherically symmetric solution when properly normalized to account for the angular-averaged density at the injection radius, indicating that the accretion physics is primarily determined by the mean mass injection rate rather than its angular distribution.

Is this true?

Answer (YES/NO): NO